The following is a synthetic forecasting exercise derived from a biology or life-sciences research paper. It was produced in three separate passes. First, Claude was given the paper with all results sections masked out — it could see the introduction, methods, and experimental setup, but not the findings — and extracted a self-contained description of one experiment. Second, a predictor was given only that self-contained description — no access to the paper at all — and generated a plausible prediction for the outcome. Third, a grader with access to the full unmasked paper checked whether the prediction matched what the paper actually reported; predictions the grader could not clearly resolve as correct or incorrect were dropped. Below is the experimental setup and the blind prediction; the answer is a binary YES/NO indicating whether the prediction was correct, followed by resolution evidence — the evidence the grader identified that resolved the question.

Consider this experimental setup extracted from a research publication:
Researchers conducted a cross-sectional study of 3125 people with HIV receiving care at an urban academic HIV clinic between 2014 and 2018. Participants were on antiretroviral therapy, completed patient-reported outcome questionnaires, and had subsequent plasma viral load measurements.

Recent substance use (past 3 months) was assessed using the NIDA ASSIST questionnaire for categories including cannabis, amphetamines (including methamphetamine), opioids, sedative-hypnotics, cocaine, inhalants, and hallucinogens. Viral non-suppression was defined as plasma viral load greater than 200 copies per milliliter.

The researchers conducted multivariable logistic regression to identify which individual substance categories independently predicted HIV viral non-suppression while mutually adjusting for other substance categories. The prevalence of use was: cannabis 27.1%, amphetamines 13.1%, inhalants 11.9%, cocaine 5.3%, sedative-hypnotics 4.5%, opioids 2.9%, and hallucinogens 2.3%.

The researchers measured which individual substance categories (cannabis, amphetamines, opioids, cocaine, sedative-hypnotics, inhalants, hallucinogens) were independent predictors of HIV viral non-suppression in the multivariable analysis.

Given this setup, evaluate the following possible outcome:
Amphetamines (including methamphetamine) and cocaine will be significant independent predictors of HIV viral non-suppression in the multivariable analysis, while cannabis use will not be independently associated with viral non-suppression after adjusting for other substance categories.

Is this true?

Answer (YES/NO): NO